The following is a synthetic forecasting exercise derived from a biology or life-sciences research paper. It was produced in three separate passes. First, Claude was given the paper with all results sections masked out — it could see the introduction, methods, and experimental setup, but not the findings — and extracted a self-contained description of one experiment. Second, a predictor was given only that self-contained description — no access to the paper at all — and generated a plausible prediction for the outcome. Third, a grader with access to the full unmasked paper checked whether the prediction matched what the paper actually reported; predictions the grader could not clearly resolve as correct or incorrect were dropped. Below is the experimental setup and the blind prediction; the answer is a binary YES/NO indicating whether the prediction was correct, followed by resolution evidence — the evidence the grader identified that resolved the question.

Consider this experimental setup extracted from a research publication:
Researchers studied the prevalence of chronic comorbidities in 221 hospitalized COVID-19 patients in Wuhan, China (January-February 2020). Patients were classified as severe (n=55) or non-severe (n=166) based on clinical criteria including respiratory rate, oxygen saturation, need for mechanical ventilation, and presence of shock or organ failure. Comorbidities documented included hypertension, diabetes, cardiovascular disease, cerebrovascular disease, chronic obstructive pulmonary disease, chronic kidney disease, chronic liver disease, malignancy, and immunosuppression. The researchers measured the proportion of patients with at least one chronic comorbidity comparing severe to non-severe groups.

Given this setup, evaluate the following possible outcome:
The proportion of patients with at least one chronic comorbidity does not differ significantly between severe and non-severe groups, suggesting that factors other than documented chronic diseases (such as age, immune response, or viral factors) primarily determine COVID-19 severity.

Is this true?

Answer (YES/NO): NO